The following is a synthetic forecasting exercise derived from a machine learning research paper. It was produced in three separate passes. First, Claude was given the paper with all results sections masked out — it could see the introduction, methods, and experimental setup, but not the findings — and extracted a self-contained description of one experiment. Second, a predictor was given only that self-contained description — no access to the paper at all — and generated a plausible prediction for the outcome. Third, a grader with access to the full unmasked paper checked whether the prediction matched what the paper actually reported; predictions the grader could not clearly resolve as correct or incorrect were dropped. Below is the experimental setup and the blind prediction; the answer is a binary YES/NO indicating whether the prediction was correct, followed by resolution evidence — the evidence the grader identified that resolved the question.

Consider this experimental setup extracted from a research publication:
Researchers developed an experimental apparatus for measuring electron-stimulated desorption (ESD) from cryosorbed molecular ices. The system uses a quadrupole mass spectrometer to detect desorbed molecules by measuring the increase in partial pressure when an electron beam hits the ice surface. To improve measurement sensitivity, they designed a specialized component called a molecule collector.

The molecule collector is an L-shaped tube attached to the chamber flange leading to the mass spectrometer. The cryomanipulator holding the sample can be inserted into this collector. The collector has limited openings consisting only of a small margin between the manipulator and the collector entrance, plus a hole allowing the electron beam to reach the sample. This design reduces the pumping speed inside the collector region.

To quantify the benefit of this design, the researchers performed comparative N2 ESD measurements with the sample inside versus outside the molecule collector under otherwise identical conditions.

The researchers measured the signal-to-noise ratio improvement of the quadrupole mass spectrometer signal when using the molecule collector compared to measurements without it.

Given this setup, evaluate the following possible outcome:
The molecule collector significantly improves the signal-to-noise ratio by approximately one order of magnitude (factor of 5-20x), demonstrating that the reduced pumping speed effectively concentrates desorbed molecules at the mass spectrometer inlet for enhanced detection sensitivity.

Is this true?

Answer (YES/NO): YES